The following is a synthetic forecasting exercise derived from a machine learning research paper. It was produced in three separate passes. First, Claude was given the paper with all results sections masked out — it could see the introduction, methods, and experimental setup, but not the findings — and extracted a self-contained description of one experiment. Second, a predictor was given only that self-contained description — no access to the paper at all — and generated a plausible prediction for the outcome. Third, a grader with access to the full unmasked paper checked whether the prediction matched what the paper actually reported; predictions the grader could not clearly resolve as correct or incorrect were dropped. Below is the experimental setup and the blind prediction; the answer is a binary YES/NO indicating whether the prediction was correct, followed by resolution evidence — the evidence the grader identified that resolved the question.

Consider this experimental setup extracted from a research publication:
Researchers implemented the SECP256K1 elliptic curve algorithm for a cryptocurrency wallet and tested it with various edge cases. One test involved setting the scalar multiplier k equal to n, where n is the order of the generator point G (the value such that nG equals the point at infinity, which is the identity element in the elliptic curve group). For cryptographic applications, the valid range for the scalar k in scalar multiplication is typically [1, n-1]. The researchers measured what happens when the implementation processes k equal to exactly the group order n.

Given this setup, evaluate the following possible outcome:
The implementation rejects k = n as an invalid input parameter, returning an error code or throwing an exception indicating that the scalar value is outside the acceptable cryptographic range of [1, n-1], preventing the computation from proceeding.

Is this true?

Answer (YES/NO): YES